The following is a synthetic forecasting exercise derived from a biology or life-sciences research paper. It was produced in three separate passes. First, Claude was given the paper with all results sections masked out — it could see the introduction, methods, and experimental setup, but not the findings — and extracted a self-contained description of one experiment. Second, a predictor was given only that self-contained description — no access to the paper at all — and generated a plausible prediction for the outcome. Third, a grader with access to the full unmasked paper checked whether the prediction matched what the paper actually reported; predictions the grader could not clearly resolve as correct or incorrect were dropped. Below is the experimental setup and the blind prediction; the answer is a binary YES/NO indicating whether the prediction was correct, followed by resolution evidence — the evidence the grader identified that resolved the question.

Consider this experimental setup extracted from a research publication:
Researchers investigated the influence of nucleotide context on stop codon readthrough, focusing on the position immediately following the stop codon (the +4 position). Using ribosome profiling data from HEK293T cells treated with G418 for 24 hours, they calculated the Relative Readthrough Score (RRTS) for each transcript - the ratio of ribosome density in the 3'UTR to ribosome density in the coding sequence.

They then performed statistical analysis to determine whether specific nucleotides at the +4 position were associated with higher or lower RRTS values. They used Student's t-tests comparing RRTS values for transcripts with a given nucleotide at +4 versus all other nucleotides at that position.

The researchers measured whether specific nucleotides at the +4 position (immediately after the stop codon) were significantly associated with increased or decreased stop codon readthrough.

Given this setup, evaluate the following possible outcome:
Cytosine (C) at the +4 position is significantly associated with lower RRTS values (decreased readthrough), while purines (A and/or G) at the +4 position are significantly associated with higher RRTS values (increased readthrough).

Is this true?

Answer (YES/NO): NO